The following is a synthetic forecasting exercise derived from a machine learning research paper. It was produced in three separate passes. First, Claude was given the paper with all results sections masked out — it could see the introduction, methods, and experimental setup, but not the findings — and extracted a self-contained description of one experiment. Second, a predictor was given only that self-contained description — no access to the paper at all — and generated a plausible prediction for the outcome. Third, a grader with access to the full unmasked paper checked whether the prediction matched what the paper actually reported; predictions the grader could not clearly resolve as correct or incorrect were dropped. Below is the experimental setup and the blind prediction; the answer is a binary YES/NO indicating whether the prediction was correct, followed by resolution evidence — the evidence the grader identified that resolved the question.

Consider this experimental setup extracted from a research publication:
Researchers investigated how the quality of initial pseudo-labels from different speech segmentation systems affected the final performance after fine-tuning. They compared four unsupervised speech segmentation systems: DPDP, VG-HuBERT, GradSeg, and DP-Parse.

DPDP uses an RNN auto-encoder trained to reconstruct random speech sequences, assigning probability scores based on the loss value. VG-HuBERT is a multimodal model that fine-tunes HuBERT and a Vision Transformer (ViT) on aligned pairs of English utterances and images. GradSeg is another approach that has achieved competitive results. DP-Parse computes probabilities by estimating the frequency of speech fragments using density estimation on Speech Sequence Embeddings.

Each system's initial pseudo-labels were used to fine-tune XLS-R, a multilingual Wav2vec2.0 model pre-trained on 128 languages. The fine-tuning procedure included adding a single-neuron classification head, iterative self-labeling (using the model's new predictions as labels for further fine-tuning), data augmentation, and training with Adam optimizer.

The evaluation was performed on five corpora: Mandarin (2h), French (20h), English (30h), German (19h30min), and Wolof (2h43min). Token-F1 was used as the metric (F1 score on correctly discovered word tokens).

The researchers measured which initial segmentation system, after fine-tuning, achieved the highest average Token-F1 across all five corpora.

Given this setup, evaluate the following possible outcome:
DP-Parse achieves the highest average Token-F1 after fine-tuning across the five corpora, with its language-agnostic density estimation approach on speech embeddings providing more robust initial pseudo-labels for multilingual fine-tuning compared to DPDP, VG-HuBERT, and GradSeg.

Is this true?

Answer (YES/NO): YES